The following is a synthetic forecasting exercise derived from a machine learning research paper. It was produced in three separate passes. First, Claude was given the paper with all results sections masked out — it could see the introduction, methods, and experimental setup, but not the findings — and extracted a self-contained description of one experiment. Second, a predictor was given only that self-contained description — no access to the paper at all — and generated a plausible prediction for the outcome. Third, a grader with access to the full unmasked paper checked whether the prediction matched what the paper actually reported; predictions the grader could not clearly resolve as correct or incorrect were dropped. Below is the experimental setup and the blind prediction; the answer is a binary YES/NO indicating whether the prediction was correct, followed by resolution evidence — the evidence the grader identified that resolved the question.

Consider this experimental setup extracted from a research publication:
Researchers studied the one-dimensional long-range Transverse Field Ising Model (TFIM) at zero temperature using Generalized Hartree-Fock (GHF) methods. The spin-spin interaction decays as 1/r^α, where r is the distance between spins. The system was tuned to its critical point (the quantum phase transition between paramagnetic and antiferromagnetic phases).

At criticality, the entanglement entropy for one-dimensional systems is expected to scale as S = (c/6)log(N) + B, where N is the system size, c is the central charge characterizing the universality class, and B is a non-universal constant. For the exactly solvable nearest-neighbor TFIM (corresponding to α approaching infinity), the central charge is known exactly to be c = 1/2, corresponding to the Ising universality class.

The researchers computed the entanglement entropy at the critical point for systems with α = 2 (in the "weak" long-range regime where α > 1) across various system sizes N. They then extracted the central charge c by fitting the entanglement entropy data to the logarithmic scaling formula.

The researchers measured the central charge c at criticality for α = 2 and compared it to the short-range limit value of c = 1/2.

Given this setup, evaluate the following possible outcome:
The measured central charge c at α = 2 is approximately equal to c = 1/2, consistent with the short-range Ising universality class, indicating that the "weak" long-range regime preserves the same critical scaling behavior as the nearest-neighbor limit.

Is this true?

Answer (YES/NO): NO